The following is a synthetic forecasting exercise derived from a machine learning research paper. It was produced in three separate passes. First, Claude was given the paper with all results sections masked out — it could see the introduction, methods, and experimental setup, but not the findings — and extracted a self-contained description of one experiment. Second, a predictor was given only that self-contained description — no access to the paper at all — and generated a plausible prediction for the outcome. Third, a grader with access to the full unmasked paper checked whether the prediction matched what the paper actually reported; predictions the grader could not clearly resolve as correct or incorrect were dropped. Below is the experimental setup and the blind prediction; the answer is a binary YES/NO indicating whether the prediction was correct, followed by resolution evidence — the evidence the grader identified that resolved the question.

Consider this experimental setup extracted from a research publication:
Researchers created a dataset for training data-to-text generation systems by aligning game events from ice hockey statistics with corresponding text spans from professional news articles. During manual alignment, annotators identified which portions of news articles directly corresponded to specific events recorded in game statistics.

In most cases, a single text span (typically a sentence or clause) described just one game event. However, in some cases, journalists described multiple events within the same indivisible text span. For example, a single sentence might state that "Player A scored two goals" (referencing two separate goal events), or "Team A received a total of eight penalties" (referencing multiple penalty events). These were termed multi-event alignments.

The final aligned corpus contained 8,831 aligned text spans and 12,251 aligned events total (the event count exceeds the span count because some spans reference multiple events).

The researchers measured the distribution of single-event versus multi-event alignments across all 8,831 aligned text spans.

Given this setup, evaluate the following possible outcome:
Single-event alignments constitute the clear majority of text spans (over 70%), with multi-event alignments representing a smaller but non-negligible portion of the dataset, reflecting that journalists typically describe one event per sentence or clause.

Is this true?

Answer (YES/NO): YES